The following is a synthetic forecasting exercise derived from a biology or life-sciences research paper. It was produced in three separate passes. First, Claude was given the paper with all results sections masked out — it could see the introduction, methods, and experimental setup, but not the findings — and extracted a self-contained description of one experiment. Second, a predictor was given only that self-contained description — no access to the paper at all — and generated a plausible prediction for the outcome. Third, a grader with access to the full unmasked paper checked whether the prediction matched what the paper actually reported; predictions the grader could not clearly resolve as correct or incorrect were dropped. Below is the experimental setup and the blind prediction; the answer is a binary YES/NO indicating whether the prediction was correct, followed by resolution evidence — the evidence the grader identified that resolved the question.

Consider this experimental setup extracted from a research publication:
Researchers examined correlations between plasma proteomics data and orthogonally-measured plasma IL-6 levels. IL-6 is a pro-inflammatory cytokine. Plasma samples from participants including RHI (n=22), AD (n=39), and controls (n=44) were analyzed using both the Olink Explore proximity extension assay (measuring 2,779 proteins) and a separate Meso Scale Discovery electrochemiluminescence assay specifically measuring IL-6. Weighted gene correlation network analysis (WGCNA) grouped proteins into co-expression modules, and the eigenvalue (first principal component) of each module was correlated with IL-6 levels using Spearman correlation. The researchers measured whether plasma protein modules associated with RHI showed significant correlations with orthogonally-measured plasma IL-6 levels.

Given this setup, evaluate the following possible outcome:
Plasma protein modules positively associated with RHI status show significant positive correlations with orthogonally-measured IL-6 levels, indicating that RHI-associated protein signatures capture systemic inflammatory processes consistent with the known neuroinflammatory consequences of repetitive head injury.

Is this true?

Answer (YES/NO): YES